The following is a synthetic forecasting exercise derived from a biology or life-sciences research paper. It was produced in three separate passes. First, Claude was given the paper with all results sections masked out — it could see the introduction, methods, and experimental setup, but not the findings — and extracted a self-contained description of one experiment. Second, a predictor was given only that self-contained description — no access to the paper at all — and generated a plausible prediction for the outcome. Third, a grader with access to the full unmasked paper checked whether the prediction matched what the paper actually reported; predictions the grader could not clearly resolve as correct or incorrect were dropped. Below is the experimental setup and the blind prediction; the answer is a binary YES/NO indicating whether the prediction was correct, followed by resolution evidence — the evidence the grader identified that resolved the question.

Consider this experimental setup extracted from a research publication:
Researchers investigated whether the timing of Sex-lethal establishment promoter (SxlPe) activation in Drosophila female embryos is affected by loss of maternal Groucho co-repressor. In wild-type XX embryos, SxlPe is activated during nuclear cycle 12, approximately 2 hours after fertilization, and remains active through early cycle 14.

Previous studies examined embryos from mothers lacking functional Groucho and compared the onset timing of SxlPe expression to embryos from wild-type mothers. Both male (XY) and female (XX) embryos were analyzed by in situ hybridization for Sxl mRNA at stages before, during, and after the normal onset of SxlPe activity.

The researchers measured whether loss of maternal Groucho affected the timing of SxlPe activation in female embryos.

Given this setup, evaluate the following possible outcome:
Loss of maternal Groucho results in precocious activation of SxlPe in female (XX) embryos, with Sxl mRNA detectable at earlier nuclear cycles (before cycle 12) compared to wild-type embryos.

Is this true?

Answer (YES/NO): YES